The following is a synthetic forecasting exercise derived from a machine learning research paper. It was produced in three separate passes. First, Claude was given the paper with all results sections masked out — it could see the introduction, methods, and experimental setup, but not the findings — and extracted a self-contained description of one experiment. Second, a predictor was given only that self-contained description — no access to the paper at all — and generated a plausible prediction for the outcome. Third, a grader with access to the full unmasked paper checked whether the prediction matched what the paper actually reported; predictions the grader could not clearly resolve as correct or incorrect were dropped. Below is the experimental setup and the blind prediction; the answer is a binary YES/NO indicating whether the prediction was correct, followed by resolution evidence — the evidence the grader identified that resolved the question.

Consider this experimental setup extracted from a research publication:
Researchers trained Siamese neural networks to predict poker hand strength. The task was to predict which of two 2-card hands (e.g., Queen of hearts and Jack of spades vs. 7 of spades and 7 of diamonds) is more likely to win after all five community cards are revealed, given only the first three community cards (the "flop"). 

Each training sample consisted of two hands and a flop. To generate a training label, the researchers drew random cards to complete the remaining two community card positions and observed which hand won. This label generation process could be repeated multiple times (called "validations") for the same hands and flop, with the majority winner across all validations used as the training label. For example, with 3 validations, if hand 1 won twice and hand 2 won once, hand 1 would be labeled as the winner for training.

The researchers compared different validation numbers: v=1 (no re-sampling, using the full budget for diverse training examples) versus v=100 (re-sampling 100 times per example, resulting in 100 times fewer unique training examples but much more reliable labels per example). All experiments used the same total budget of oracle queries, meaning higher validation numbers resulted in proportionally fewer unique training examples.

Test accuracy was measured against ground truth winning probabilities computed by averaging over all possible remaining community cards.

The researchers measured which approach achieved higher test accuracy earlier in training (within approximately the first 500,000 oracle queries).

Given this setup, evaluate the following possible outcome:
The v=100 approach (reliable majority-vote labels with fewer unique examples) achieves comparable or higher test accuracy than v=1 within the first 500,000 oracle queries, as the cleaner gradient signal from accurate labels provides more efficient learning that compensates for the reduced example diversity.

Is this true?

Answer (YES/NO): NO